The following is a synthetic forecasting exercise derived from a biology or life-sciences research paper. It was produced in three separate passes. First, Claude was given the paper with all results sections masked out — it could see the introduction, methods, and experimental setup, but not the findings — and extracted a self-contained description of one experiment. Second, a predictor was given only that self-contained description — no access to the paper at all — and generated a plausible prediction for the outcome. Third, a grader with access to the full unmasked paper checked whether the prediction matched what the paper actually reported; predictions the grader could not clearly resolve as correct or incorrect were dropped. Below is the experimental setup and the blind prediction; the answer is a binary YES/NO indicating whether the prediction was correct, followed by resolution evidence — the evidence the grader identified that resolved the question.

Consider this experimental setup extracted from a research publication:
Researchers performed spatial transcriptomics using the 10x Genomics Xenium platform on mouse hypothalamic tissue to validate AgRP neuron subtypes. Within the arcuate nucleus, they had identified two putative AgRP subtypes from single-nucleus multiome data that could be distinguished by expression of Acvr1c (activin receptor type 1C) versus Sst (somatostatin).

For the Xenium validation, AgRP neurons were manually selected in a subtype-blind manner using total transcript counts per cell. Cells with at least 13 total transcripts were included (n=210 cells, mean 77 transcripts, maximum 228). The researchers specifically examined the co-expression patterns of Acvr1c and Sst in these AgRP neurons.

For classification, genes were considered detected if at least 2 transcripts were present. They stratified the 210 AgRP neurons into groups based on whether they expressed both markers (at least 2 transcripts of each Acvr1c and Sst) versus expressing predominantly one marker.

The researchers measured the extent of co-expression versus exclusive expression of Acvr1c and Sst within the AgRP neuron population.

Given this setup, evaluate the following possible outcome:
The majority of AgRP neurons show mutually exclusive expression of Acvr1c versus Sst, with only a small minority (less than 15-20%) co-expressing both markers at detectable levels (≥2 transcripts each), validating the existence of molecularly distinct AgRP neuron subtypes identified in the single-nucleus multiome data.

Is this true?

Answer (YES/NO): YES